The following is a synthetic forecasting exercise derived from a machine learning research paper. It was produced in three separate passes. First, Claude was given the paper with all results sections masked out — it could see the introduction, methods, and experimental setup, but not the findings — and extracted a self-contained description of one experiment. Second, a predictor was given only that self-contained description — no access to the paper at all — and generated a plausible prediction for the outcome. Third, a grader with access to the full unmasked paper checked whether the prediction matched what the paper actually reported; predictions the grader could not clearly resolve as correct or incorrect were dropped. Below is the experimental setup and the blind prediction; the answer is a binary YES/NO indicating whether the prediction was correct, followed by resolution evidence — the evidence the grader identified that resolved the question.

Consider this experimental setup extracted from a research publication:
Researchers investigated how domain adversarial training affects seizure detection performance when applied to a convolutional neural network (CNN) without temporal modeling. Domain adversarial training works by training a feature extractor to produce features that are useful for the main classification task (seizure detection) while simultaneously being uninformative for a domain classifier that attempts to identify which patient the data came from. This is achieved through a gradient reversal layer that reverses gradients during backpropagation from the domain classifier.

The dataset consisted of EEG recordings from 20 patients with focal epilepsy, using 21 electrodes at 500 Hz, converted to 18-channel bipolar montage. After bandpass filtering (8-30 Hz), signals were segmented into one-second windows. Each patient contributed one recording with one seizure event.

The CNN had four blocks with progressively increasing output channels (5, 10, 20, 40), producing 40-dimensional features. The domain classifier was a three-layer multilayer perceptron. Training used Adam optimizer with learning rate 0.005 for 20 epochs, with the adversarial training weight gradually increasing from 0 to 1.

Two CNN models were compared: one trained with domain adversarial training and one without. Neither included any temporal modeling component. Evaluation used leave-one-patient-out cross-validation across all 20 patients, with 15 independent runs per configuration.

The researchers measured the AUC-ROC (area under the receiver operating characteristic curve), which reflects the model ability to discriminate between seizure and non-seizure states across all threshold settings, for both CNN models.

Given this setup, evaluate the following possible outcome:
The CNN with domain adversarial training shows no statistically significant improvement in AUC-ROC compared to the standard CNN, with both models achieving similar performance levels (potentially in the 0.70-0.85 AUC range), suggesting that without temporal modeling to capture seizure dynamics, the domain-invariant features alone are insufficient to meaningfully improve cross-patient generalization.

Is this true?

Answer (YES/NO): YES